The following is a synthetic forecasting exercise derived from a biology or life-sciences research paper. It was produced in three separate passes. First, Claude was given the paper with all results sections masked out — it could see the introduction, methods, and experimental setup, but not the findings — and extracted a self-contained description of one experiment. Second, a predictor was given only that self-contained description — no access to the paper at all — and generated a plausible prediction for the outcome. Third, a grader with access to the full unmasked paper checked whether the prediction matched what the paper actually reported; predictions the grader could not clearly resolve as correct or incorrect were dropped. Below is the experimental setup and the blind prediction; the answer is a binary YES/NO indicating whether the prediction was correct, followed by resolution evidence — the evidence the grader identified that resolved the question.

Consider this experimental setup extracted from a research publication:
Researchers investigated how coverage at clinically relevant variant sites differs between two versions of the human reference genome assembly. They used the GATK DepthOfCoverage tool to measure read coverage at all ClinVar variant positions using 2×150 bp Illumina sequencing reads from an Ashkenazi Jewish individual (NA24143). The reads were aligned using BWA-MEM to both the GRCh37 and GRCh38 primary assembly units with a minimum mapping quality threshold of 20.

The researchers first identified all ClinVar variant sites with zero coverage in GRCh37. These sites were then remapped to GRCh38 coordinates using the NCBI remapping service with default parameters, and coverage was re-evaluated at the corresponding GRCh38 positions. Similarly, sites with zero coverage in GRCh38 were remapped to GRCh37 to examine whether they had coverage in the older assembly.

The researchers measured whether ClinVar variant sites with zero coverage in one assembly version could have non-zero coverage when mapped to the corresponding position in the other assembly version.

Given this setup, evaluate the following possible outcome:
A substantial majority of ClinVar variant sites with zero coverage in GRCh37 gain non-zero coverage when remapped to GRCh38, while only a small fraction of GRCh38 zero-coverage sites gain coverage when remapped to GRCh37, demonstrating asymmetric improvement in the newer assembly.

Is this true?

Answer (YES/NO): NO